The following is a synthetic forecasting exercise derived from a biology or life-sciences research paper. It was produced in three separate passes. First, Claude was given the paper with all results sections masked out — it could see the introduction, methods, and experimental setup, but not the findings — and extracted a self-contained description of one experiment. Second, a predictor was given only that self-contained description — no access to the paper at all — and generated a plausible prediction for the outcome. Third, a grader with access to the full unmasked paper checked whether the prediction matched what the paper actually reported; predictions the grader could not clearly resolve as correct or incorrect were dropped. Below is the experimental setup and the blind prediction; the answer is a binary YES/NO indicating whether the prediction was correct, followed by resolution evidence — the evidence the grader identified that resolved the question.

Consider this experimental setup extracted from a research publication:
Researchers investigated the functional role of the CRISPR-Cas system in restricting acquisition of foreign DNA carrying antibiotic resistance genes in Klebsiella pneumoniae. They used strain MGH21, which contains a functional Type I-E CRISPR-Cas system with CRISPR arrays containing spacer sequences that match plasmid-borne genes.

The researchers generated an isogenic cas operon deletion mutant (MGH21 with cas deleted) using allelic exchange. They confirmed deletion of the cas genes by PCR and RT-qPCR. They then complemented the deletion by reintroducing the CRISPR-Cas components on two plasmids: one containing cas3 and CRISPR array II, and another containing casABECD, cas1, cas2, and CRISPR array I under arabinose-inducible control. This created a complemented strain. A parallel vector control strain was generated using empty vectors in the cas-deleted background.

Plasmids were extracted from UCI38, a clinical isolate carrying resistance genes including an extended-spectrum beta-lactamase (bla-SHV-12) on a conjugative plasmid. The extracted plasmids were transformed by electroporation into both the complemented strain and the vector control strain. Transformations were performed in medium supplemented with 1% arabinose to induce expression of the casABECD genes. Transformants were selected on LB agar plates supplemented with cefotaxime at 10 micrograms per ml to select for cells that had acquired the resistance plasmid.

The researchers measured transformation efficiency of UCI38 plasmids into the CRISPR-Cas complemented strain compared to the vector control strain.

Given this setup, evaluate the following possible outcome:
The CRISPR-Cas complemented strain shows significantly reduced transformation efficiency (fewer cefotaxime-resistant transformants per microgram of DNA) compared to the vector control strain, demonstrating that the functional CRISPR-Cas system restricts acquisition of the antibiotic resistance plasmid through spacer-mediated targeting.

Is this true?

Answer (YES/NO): YES